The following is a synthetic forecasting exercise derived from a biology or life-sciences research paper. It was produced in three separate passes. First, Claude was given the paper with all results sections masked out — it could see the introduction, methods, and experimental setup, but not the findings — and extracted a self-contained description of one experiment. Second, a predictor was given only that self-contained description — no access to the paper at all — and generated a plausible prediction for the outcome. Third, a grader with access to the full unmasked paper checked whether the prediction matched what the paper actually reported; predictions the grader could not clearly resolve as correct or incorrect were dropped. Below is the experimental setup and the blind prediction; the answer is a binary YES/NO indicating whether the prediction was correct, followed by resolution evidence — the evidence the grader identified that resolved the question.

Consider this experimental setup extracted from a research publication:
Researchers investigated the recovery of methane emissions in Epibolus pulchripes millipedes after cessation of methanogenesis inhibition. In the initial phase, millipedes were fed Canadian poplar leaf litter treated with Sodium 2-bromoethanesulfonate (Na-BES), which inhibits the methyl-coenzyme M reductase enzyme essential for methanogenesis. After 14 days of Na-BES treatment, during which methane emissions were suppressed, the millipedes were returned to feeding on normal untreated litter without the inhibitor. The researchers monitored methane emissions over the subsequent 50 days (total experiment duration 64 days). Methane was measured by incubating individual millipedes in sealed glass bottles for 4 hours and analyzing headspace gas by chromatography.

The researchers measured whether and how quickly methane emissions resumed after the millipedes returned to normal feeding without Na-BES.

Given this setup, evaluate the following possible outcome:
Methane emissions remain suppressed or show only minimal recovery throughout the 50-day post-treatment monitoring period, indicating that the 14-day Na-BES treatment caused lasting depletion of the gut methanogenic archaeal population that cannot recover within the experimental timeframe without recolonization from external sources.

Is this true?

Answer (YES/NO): NO